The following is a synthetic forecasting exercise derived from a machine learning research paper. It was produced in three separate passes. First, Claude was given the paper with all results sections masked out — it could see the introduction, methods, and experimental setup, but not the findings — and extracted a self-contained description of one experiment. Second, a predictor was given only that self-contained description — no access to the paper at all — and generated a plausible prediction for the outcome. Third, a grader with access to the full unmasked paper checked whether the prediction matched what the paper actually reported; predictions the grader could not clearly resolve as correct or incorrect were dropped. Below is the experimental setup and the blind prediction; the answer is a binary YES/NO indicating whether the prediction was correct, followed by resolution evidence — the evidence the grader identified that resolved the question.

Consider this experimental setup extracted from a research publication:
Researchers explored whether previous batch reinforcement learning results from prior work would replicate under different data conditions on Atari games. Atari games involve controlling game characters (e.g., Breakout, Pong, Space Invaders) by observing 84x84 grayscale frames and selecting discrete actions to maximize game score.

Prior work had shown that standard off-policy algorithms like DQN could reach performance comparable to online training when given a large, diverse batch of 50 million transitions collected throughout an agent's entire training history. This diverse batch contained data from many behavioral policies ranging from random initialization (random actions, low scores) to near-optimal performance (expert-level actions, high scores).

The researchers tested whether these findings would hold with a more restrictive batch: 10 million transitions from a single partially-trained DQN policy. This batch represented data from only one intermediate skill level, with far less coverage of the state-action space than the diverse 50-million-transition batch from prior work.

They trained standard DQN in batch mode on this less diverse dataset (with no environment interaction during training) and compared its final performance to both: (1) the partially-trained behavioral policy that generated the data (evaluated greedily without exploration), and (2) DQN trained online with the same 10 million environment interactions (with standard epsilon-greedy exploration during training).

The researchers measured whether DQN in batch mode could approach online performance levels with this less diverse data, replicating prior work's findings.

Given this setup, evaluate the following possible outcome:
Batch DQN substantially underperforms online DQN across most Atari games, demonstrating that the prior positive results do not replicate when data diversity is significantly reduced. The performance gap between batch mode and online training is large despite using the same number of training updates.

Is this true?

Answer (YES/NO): YES